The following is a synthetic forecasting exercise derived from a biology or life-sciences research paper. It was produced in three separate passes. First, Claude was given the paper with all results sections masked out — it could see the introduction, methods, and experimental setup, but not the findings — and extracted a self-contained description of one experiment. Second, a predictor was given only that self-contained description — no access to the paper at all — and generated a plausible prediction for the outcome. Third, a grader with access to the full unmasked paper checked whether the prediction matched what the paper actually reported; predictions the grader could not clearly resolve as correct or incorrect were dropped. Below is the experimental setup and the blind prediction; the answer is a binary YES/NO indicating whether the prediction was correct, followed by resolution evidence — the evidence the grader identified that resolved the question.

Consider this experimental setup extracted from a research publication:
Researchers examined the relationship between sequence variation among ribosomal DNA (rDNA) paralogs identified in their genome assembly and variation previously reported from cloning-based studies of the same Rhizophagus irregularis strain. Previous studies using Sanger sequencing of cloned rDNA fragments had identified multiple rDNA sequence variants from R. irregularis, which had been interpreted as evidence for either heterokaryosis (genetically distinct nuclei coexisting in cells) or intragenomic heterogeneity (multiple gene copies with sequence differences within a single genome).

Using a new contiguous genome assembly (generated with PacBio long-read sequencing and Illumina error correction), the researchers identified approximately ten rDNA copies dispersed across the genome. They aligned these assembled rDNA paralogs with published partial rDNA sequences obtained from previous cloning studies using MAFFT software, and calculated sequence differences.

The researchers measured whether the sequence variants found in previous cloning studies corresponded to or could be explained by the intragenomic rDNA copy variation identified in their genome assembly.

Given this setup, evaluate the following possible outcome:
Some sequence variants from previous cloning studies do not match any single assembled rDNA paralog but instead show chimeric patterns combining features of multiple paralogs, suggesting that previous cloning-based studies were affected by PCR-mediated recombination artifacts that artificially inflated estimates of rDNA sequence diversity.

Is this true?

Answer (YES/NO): NO